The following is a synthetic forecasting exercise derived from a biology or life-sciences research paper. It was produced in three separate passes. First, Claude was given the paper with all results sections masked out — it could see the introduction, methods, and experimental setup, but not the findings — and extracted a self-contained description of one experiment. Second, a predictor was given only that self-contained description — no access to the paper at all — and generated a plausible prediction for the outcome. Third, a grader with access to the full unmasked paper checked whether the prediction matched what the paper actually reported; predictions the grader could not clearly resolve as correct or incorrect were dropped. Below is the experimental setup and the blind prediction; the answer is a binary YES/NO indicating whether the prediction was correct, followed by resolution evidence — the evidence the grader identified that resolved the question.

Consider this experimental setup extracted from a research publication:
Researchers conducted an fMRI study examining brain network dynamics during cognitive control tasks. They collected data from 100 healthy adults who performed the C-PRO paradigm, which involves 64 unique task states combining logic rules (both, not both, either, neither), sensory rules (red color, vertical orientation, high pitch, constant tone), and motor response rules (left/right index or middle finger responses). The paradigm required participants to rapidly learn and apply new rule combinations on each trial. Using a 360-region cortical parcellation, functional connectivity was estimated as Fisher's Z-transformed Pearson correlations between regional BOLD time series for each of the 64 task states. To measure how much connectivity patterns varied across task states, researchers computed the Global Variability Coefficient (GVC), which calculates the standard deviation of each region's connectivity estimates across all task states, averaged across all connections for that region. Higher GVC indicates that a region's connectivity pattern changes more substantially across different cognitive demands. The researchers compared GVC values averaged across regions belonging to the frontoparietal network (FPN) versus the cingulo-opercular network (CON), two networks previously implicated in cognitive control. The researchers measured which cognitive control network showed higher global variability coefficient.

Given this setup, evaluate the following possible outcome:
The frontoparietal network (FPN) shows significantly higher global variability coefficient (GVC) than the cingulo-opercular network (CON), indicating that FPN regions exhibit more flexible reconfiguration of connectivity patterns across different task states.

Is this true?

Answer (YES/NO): YES